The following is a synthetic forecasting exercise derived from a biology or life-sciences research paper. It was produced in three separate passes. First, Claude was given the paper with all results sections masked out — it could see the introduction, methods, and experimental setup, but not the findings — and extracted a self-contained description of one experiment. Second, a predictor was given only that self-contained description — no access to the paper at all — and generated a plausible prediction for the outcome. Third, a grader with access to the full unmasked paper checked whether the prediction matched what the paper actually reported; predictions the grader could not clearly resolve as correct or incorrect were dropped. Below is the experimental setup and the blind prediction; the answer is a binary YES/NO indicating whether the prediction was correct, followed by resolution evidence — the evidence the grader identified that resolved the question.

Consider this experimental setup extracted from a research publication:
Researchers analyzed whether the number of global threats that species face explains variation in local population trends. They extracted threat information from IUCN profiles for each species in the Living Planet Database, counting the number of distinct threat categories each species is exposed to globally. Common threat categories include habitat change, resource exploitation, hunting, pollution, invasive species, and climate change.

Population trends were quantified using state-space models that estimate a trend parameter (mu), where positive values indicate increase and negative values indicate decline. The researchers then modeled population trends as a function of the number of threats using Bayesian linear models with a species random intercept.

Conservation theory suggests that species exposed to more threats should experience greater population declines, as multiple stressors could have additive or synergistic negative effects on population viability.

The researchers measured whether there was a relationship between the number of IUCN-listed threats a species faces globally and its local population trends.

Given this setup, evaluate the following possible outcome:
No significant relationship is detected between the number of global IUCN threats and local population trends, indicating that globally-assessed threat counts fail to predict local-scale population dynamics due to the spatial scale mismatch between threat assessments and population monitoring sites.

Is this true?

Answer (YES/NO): YES